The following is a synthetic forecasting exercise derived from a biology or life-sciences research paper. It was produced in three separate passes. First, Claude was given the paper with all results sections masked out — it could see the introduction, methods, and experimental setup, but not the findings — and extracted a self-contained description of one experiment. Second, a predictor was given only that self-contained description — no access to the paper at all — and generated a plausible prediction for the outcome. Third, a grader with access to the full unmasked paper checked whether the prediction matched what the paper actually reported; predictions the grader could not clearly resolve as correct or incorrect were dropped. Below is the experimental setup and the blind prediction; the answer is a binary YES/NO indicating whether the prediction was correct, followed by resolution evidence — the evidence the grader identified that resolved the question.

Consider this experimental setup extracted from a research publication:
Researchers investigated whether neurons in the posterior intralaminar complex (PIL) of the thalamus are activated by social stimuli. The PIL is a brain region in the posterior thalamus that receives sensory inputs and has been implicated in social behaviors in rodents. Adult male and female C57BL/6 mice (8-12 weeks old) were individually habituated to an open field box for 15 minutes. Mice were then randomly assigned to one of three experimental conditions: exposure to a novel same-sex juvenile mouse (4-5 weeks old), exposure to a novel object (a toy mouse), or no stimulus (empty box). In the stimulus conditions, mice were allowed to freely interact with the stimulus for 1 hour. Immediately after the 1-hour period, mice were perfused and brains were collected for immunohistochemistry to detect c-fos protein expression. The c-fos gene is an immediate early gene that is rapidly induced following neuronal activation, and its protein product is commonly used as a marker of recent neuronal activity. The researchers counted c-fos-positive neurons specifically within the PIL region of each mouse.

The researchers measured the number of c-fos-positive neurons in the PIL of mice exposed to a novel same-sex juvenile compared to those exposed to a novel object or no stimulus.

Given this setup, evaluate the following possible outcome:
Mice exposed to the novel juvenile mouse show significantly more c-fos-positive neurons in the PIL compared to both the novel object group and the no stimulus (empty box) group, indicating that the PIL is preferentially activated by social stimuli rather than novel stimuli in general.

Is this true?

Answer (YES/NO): YES